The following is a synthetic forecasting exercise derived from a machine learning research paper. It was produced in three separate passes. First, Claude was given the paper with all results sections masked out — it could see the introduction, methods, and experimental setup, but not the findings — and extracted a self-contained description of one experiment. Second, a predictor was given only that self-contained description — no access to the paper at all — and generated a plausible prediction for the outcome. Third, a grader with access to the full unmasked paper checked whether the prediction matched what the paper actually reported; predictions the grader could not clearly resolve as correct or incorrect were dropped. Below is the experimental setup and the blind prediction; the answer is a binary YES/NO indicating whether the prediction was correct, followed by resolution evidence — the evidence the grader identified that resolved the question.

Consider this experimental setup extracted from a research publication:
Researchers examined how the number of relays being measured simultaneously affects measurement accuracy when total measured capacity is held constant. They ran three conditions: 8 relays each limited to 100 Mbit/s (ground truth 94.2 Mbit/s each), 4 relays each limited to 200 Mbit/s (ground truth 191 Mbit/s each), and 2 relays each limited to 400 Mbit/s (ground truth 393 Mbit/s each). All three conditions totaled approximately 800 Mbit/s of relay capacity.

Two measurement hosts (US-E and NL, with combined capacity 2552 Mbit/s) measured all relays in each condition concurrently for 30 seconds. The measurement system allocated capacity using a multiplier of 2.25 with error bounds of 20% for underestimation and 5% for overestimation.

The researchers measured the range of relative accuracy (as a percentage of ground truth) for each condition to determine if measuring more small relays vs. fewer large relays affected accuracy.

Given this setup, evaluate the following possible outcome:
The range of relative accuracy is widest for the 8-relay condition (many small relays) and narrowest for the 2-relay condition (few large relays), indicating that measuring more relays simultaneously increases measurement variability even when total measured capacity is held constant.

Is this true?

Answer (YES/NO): NO